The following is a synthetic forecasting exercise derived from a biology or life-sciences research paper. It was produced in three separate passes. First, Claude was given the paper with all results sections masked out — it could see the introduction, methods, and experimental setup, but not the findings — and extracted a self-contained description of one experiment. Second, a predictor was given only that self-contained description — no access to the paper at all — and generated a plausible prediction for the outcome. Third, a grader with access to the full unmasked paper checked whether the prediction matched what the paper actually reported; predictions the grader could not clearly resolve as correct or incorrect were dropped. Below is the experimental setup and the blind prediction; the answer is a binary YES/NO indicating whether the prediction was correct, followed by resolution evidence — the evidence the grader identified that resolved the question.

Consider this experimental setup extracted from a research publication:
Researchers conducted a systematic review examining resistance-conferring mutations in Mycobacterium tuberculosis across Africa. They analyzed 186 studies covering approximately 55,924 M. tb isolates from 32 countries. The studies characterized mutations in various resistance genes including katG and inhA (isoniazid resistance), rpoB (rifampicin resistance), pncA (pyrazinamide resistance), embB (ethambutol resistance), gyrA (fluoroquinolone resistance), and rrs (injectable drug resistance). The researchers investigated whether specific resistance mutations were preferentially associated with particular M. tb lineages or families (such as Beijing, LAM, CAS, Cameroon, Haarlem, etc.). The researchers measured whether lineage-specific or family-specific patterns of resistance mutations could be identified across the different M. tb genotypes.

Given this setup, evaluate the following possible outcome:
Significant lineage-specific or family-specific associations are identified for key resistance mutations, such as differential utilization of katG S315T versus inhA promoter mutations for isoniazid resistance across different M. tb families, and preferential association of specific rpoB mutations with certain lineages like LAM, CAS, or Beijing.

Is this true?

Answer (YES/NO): NO